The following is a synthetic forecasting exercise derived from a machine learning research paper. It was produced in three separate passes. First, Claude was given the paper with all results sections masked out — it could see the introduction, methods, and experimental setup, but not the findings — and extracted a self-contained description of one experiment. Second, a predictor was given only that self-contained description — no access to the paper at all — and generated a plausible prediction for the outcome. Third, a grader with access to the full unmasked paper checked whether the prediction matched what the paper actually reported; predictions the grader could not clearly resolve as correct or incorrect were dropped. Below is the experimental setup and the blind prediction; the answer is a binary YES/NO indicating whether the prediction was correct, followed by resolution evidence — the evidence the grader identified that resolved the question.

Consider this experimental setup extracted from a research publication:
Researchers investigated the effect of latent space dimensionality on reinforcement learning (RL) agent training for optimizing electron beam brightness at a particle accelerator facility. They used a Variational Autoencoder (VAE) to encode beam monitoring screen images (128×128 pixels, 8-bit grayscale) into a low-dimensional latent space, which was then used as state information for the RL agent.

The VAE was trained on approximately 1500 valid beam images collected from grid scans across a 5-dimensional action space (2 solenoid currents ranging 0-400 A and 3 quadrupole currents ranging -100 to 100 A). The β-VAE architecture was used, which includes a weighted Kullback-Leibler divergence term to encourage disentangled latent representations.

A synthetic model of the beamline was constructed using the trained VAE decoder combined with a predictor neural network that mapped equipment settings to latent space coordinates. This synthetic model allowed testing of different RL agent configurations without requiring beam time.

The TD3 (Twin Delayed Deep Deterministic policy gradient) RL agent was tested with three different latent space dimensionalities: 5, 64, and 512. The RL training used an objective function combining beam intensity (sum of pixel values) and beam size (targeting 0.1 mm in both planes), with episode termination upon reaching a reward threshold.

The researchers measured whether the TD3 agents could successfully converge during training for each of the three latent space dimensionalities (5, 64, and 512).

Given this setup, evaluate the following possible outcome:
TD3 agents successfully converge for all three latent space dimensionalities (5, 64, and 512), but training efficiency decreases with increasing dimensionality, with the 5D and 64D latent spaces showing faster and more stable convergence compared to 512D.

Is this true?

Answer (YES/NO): NO